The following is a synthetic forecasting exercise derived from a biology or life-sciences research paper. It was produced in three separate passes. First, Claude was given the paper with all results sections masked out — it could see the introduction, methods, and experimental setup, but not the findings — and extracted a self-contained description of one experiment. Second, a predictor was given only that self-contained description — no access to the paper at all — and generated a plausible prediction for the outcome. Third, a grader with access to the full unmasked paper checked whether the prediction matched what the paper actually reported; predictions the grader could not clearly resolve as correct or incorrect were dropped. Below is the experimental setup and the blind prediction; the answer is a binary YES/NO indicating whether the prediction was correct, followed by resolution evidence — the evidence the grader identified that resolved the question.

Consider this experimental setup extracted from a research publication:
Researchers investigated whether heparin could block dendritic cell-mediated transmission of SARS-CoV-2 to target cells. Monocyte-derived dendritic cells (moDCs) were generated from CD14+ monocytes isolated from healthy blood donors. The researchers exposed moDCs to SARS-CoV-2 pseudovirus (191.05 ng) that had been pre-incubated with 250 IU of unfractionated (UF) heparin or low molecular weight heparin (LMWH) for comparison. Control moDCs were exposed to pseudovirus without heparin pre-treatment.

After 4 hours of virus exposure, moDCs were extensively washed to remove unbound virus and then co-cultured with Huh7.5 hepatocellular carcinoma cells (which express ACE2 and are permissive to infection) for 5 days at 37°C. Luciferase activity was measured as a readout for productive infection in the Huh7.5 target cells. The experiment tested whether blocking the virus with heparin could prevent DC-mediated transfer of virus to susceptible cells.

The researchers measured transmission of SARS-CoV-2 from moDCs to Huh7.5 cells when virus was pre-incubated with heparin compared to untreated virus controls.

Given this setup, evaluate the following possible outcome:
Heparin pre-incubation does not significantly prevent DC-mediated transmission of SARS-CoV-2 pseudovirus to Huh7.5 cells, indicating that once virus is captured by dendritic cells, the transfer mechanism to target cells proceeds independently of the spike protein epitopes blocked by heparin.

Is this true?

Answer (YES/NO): NO